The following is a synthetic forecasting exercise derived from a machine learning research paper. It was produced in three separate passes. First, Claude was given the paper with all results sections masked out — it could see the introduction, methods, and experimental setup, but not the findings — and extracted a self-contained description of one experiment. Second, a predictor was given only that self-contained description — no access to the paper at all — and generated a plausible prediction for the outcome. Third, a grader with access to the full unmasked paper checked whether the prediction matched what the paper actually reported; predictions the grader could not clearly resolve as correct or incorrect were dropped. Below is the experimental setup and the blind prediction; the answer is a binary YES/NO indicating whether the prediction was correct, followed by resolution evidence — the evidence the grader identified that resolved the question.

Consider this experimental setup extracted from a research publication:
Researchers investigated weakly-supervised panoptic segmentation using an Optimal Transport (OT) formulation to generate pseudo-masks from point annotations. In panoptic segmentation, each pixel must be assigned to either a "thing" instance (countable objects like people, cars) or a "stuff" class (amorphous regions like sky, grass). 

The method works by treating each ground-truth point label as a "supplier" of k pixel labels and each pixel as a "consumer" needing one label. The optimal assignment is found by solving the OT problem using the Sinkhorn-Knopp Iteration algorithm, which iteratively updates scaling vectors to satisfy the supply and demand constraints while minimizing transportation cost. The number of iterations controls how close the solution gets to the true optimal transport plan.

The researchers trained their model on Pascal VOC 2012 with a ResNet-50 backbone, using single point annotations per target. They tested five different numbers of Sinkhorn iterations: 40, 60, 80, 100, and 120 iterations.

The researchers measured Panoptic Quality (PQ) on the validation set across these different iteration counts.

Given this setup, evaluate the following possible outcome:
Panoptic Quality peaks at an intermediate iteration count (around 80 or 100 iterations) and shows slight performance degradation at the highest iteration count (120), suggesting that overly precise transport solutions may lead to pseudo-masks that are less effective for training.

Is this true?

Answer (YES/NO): YES